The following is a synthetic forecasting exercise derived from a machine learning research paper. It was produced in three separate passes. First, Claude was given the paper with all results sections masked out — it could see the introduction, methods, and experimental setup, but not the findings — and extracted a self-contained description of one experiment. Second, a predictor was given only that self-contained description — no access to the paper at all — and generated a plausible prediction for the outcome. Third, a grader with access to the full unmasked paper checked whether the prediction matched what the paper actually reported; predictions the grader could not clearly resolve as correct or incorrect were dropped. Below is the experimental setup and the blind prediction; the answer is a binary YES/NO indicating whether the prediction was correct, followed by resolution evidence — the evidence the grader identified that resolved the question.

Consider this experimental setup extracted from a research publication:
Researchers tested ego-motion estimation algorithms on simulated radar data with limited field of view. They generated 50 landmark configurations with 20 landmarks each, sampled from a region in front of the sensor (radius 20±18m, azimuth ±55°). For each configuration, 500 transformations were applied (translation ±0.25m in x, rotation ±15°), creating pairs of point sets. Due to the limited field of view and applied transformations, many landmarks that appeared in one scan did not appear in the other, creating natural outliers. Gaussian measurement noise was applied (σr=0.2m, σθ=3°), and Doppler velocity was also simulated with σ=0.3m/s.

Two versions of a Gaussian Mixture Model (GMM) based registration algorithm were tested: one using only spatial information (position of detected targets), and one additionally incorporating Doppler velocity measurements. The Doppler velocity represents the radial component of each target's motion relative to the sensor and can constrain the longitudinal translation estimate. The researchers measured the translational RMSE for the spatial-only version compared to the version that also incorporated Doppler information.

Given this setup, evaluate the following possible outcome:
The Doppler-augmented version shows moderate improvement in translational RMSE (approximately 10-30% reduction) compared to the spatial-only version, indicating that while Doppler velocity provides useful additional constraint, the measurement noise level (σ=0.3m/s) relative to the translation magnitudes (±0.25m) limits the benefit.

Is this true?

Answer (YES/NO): NO